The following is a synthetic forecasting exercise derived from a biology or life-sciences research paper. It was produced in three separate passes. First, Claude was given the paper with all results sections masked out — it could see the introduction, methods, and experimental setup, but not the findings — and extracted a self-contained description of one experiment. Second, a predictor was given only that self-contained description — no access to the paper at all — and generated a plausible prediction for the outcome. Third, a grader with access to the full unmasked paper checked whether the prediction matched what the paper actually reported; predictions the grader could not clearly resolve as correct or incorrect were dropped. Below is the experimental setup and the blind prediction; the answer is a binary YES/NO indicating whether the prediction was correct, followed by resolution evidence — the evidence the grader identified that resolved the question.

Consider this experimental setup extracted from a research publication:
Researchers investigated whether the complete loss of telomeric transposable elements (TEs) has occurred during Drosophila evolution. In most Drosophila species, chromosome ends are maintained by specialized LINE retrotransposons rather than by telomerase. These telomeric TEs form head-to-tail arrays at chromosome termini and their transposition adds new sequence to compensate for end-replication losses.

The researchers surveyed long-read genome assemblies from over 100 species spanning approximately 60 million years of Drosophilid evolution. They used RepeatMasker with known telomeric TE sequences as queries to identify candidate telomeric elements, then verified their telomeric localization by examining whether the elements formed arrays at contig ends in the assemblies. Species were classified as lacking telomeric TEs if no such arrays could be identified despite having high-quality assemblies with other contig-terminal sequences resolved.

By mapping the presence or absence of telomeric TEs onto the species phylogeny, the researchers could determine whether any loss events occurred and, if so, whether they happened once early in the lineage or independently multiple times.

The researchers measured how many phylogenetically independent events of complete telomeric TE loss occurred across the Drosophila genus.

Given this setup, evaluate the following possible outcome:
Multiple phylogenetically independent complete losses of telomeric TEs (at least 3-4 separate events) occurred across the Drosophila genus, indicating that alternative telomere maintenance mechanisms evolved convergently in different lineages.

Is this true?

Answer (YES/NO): YES